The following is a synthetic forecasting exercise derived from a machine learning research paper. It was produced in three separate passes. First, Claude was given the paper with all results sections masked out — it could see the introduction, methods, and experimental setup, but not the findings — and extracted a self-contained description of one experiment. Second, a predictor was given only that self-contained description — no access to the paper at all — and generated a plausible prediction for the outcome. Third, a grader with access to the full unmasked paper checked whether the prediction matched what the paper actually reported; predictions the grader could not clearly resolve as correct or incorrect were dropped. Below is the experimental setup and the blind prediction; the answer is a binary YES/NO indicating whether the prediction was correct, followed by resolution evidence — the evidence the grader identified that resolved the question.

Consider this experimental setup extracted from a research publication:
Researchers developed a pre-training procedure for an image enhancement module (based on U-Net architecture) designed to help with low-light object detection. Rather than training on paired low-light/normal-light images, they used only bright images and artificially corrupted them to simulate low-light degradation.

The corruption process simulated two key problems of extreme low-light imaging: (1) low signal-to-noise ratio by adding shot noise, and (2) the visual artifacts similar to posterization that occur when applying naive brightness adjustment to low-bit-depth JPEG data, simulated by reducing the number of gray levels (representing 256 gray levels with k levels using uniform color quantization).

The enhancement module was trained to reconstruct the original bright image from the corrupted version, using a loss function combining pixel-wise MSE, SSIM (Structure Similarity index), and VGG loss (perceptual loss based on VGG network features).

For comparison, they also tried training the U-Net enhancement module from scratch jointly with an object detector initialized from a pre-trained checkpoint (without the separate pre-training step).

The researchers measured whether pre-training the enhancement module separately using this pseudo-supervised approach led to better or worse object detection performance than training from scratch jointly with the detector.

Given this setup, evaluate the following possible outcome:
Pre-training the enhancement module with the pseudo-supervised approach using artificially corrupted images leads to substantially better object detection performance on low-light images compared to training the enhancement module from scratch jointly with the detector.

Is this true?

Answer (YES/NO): YES